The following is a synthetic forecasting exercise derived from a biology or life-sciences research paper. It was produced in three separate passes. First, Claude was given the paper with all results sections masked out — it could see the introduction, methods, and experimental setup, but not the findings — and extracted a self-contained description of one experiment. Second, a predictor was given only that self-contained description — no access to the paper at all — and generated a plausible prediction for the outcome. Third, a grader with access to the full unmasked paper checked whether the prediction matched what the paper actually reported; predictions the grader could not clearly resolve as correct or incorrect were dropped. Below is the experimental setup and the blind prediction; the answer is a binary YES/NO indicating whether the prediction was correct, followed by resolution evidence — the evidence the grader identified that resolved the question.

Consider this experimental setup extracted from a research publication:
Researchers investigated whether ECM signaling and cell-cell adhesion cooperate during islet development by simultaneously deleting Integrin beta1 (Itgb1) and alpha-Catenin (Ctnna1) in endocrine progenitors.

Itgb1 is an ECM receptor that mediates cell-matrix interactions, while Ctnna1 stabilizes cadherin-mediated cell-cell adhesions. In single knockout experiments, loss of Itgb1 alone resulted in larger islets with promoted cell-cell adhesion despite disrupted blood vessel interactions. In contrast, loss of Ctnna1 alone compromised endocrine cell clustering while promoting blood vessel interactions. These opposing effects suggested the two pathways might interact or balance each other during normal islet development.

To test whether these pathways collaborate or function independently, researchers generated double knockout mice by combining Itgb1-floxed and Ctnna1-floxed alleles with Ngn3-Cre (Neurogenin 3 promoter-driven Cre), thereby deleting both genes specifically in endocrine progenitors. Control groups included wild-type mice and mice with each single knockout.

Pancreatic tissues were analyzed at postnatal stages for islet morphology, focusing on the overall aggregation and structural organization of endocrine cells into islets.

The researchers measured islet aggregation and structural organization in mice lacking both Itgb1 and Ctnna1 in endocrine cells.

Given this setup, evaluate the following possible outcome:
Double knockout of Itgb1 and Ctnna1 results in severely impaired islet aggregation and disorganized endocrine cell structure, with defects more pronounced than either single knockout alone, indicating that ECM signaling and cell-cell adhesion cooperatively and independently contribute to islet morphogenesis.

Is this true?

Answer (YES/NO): YES